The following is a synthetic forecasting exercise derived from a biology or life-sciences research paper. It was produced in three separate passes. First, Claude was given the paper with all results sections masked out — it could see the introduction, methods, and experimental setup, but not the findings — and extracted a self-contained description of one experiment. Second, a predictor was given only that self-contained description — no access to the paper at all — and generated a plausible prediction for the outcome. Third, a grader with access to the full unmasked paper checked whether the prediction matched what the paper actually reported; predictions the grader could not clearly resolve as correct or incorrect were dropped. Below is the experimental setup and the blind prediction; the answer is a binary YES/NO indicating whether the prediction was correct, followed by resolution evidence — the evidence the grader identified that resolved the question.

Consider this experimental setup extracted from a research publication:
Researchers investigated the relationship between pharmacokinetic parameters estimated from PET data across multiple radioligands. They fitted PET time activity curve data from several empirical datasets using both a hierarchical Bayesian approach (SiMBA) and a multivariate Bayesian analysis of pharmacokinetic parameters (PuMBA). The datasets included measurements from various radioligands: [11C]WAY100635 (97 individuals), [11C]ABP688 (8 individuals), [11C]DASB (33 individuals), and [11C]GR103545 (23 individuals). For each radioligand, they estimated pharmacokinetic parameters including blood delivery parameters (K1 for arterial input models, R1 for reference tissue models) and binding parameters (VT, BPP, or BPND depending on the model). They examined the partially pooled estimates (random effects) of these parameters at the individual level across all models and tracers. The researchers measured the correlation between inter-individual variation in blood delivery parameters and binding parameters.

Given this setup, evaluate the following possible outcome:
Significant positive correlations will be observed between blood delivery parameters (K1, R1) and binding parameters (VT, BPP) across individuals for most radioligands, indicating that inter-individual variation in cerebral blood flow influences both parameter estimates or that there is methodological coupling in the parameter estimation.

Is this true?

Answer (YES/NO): YES